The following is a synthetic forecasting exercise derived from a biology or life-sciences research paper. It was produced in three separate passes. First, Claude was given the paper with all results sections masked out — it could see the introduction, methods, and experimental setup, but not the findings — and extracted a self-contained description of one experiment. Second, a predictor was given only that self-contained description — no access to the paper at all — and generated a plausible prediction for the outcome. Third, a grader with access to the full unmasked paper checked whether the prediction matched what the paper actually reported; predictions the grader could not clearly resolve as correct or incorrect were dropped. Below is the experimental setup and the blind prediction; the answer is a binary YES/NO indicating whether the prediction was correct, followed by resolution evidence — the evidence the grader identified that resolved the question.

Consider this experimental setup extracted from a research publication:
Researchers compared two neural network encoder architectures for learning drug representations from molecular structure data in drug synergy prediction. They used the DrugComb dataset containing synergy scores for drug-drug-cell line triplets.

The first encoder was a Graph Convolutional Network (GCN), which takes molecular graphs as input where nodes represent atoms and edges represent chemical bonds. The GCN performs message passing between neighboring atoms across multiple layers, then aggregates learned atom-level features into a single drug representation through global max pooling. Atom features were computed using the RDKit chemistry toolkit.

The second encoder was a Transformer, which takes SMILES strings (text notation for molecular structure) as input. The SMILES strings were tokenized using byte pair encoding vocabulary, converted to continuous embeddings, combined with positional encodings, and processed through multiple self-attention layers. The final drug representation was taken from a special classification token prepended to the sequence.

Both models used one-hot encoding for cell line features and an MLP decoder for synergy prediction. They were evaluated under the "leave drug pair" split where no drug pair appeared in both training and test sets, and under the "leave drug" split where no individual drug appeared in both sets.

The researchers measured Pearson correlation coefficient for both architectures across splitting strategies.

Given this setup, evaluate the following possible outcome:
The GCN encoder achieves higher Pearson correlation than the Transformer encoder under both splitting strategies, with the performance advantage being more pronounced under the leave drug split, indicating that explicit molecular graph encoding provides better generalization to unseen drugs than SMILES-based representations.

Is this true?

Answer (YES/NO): NO